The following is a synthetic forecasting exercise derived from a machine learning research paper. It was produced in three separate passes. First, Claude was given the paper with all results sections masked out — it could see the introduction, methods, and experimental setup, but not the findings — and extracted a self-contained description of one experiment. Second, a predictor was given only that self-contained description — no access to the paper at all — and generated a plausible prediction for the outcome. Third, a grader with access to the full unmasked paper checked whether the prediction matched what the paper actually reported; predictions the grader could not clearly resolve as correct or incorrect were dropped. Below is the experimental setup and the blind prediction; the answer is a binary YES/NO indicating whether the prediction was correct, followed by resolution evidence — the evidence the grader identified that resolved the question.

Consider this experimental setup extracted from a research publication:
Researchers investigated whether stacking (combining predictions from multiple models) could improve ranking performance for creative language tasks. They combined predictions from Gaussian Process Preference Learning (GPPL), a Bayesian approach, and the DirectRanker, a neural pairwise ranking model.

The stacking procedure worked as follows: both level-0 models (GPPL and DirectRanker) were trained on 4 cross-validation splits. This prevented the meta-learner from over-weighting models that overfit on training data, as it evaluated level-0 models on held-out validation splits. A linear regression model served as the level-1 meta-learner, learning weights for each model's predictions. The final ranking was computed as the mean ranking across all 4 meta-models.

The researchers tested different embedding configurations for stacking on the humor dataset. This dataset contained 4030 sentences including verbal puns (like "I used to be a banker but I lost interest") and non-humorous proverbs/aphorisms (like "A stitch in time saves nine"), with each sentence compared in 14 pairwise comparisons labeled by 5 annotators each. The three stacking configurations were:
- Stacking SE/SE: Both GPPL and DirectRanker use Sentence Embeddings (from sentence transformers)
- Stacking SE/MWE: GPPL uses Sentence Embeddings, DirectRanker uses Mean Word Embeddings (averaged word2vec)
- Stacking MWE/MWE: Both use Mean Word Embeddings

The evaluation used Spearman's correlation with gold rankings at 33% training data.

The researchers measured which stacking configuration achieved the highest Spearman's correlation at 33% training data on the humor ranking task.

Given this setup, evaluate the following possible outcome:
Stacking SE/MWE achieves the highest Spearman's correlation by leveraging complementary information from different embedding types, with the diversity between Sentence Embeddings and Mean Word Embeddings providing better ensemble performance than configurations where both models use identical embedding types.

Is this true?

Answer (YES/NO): YES